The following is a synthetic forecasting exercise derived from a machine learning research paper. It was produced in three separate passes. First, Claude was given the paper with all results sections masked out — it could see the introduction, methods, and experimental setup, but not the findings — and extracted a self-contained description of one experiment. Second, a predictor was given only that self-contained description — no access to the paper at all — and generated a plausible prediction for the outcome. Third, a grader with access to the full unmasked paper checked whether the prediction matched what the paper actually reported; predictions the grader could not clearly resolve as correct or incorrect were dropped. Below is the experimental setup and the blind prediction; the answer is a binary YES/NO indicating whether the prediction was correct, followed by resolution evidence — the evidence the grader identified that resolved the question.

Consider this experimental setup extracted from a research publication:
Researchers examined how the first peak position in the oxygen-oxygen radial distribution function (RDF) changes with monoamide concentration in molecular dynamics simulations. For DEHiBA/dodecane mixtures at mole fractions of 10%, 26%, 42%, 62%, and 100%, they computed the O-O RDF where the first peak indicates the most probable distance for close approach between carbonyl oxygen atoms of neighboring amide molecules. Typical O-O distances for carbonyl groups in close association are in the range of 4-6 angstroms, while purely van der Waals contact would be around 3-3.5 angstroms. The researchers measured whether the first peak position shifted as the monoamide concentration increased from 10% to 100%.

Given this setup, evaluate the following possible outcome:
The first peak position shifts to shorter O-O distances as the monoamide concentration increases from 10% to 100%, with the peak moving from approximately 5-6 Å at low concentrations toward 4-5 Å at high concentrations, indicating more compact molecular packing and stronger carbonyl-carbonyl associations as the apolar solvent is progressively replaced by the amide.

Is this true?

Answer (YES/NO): NO